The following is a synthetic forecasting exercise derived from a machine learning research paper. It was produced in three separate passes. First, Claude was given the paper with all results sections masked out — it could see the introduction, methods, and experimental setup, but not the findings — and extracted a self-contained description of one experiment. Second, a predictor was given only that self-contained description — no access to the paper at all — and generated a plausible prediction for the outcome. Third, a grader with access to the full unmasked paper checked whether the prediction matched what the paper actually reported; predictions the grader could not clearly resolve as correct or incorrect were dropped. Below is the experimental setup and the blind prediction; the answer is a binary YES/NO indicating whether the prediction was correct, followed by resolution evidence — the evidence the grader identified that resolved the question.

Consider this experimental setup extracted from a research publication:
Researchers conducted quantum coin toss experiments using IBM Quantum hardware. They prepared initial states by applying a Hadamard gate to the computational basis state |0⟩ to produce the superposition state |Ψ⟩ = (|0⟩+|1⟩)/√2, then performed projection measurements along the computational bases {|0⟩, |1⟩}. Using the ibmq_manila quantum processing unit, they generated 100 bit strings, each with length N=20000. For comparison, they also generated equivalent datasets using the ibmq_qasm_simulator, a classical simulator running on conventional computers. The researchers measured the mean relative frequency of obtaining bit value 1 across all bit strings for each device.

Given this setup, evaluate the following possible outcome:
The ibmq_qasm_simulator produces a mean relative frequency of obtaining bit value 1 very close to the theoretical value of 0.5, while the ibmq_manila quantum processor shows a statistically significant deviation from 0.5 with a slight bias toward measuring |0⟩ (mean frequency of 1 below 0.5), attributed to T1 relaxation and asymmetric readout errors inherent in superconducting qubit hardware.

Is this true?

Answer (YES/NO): NO